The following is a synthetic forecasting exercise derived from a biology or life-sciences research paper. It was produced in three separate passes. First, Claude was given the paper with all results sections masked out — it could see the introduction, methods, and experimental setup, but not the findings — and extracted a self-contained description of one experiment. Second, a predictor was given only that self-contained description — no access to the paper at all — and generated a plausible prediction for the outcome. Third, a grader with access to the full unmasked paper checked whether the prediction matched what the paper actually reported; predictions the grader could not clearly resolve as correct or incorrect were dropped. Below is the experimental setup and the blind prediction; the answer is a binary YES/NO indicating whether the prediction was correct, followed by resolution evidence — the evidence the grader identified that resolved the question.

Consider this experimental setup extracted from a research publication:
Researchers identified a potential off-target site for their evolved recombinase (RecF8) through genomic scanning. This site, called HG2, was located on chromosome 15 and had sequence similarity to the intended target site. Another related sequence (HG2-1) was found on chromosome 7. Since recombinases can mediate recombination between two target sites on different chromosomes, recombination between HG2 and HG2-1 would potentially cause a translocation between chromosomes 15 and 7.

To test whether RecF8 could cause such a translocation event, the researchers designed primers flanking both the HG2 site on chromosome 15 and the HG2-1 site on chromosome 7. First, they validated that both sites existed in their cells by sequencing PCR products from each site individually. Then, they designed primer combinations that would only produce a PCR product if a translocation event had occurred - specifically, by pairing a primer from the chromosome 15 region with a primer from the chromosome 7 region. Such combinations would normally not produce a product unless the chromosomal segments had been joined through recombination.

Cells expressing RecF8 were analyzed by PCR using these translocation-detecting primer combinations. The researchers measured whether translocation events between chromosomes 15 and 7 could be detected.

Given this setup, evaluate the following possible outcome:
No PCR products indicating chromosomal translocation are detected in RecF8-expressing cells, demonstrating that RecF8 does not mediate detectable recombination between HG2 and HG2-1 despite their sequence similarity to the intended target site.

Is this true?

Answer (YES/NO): YES